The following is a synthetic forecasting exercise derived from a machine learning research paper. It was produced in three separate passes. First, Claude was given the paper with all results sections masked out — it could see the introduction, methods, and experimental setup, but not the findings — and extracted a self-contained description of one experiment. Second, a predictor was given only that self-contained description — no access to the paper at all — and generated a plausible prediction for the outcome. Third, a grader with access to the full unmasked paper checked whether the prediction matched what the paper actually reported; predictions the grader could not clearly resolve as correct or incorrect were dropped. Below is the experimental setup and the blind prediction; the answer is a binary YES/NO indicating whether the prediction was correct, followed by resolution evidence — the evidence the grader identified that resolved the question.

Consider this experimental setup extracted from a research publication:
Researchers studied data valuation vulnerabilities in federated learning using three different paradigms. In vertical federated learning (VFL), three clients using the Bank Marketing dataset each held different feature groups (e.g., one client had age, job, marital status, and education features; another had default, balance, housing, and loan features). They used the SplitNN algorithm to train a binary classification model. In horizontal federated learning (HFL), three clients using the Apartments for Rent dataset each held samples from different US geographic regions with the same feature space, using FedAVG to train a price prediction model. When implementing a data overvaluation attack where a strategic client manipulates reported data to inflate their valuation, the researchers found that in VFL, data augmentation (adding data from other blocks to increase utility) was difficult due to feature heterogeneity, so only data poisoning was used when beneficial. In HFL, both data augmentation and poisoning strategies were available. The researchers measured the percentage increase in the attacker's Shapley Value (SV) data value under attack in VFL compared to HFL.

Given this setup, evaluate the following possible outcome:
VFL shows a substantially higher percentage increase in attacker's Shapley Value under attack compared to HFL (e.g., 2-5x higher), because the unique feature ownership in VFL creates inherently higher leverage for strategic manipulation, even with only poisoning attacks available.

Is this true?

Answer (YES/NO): NO